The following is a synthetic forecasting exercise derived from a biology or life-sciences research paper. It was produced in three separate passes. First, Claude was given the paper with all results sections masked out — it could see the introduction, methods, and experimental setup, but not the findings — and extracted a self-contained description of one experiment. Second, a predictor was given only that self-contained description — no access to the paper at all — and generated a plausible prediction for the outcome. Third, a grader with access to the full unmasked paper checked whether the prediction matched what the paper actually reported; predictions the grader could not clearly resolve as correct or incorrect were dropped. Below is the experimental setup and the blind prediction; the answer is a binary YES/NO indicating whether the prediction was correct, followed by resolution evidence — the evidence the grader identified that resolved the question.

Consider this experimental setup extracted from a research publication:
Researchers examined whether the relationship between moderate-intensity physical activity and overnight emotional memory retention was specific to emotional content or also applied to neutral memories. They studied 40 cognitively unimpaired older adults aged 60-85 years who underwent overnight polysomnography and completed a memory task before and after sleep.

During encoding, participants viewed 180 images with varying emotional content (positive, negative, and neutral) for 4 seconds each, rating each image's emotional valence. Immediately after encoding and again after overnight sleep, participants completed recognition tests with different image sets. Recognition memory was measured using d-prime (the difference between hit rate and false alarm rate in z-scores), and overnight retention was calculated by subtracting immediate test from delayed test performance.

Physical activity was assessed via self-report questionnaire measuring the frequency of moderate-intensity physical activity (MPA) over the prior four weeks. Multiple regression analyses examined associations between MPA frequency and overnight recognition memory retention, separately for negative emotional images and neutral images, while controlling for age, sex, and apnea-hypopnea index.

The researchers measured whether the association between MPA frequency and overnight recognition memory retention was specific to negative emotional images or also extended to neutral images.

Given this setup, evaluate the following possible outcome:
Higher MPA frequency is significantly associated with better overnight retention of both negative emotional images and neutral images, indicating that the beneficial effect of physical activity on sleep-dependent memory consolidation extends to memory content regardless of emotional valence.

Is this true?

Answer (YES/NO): NO